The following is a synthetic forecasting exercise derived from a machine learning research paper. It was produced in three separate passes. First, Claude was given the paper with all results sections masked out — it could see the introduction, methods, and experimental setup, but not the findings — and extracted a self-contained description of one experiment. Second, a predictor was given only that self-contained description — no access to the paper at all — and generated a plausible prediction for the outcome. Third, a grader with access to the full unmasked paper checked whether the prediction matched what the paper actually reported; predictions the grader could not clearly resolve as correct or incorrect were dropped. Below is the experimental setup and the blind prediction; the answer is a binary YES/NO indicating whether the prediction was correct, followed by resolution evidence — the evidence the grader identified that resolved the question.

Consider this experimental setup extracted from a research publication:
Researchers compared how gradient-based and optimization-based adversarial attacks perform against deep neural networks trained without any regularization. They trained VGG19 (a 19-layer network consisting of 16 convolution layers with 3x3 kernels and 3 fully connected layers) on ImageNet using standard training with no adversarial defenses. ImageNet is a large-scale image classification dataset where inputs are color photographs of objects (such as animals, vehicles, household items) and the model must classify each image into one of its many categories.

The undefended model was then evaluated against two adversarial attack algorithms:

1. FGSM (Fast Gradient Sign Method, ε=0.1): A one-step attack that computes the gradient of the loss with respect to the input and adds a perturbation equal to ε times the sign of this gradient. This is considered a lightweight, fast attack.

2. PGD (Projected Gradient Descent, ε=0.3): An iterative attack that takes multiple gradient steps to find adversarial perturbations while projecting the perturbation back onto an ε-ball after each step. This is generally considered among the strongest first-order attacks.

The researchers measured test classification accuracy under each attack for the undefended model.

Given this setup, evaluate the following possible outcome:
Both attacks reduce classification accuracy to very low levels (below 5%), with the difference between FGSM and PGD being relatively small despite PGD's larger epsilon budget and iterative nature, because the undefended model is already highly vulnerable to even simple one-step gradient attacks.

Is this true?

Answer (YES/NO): NO